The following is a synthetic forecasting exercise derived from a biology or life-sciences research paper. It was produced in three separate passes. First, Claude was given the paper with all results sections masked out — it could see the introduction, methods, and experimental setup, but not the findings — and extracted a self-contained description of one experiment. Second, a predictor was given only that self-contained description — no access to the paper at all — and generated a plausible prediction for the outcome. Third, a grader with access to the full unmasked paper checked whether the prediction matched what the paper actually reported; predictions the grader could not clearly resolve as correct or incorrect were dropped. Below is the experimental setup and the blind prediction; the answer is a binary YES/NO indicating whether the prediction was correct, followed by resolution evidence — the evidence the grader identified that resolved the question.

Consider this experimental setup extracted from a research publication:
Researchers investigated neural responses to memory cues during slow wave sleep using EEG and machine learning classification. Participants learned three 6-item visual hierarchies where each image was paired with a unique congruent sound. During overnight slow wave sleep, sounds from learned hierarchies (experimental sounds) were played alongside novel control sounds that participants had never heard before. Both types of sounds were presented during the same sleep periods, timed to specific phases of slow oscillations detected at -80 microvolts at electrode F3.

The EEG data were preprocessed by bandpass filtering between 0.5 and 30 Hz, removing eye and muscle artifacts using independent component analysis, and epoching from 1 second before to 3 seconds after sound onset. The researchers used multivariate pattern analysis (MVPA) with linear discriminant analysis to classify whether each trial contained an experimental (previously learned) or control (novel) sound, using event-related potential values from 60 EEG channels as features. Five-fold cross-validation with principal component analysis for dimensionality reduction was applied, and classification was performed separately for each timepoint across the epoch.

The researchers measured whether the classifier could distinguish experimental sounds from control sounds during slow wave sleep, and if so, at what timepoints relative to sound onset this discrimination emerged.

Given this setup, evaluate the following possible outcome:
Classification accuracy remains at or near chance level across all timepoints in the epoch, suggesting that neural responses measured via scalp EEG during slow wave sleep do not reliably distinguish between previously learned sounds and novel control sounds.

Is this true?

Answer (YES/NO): NO